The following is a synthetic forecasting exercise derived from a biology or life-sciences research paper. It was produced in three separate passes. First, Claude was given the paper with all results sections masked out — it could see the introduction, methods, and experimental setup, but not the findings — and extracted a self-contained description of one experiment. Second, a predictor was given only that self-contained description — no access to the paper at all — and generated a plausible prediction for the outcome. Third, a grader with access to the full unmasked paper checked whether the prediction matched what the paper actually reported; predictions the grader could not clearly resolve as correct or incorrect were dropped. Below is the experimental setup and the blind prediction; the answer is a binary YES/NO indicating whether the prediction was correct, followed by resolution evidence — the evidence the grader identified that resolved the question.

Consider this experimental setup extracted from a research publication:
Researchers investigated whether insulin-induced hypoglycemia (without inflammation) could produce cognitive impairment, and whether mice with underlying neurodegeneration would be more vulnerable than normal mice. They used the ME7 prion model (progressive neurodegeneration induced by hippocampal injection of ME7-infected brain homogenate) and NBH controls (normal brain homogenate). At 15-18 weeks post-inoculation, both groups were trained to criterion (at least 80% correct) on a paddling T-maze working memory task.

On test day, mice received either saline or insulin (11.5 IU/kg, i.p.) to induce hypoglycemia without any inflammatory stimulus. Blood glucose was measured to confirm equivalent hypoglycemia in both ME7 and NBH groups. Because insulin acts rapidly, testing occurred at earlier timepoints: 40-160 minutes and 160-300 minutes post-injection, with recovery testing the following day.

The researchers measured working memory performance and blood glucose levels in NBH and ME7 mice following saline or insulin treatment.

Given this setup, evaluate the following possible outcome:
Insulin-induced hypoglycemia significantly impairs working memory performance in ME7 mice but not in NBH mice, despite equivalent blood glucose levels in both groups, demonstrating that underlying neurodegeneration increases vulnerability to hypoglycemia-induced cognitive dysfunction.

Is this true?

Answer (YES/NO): YES